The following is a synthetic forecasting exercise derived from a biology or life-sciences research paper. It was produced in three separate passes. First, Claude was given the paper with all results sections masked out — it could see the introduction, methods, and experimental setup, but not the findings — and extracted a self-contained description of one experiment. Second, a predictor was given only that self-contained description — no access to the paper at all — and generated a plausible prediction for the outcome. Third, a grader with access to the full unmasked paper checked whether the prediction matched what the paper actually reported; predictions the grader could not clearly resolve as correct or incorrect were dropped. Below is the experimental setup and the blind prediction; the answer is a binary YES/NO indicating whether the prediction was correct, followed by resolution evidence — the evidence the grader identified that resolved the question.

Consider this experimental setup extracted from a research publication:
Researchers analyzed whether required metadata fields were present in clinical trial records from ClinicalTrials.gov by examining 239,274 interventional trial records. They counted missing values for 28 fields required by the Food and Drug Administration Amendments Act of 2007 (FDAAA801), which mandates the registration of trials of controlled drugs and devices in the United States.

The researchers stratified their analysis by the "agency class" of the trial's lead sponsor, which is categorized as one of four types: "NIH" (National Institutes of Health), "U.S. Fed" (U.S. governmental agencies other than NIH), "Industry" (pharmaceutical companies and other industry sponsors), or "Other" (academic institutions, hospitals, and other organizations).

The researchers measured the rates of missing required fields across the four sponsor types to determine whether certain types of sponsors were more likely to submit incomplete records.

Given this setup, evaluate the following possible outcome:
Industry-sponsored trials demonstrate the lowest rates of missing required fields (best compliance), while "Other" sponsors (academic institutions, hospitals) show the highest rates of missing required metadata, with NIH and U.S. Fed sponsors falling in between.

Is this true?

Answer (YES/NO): NO